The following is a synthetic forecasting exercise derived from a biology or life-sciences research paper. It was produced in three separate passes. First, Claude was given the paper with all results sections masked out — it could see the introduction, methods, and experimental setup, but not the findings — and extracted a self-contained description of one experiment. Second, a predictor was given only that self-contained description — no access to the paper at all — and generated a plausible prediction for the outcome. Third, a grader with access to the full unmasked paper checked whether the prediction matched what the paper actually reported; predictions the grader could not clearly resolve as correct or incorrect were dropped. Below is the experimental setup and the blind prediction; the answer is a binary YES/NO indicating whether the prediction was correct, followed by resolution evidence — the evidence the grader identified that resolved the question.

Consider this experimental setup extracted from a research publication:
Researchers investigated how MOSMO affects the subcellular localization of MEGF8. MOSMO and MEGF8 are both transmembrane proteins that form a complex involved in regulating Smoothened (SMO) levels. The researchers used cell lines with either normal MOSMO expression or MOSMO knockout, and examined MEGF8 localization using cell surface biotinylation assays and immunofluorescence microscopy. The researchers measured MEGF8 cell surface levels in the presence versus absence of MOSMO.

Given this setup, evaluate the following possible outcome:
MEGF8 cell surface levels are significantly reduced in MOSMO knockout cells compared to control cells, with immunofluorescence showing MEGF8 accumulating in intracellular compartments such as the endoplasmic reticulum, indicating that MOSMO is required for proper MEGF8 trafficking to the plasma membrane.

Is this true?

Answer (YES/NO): NO